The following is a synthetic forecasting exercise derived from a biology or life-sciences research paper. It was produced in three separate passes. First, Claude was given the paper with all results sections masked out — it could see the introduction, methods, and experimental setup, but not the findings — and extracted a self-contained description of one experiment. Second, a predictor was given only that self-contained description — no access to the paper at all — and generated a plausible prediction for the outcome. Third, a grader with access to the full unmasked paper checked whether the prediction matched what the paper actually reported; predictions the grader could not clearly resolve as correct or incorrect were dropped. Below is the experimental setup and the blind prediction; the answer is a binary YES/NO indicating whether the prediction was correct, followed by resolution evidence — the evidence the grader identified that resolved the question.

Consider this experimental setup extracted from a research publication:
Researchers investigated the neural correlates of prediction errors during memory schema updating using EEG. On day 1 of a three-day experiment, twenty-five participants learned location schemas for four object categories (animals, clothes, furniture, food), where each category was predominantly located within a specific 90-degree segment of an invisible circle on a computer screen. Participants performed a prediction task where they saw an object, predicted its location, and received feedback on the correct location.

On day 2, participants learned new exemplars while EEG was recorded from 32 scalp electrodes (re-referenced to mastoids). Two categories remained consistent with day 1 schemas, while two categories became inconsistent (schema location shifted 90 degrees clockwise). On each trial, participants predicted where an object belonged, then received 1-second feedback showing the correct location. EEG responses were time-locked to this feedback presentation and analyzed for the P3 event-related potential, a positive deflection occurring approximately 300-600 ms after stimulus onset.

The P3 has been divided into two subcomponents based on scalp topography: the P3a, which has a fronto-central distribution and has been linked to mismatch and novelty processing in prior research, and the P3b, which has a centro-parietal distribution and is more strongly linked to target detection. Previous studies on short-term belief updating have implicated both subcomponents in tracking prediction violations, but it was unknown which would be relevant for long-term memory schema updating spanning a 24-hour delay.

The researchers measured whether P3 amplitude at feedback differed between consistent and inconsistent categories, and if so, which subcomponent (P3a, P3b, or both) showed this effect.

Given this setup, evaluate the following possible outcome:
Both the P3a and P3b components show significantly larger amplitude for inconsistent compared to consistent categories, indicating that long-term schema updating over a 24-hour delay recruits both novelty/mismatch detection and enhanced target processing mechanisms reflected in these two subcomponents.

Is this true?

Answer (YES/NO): NO